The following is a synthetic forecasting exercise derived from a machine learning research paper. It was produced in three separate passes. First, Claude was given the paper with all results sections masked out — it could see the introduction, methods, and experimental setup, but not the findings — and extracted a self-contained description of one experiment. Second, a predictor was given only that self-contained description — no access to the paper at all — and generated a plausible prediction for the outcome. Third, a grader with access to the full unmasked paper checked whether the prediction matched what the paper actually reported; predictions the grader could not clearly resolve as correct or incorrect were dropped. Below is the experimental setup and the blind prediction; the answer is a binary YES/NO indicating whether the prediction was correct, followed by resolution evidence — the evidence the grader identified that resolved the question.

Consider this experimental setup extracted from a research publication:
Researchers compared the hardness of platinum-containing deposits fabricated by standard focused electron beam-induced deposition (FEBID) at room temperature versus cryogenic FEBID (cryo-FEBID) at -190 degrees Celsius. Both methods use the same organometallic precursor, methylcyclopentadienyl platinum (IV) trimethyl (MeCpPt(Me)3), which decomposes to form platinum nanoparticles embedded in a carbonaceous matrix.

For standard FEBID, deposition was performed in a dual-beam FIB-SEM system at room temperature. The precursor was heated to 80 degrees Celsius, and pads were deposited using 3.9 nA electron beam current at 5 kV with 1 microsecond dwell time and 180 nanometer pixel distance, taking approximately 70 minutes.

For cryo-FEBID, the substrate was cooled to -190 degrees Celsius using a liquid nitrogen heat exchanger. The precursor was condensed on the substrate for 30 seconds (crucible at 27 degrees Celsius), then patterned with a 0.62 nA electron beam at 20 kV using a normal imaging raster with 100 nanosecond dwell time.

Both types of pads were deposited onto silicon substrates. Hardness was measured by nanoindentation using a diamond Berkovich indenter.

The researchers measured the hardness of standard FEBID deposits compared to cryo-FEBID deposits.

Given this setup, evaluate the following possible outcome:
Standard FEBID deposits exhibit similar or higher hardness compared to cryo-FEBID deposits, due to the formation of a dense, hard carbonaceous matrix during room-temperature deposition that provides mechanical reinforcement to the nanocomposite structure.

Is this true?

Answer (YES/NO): YES